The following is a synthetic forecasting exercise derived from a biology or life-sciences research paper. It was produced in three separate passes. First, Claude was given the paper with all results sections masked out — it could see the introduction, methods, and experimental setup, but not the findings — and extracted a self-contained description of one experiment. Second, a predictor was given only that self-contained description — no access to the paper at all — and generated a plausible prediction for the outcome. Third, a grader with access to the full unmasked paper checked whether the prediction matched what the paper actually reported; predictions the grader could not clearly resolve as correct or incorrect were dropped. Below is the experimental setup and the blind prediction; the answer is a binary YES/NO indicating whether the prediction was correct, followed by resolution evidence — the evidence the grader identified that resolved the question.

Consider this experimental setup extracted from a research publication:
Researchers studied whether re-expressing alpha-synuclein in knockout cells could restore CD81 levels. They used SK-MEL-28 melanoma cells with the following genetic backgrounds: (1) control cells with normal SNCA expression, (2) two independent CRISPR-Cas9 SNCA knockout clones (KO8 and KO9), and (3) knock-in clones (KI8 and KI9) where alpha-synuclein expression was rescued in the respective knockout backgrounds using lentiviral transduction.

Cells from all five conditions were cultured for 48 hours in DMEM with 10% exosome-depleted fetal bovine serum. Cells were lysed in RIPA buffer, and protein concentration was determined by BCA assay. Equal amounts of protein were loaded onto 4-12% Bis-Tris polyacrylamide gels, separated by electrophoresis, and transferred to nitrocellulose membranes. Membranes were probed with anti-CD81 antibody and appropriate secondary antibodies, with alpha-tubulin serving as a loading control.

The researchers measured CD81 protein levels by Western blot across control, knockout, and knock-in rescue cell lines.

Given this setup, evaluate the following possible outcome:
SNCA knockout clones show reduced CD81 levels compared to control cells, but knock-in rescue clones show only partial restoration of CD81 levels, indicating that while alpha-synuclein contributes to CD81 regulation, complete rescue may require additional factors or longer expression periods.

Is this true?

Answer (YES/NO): YES